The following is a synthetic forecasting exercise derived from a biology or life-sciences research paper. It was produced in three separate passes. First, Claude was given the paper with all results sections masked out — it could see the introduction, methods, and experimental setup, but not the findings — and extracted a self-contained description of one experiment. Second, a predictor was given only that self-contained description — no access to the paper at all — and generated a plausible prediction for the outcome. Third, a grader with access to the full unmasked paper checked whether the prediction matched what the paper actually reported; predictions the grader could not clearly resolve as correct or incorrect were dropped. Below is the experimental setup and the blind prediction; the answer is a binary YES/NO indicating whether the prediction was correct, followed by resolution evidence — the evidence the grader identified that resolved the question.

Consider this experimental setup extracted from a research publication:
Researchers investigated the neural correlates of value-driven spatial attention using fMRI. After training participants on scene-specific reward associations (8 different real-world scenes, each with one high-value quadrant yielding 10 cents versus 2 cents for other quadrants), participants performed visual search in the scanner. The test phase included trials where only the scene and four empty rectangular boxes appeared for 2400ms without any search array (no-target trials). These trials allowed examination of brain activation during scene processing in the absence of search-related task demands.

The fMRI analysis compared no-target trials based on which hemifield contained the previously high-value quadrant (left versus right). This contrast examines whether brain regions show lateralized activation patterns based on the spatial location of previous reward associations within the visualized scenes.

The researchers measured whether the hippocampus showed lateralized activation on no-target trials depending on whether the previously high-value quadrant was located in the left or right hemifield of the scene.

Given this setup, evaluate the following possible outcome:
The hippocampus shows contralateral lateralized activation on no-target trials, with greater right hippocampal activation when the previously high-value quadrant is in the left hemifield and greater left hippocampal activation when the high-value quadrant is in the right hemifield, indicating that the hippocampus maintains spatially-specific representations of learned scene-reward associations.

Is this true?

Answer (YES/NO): NO